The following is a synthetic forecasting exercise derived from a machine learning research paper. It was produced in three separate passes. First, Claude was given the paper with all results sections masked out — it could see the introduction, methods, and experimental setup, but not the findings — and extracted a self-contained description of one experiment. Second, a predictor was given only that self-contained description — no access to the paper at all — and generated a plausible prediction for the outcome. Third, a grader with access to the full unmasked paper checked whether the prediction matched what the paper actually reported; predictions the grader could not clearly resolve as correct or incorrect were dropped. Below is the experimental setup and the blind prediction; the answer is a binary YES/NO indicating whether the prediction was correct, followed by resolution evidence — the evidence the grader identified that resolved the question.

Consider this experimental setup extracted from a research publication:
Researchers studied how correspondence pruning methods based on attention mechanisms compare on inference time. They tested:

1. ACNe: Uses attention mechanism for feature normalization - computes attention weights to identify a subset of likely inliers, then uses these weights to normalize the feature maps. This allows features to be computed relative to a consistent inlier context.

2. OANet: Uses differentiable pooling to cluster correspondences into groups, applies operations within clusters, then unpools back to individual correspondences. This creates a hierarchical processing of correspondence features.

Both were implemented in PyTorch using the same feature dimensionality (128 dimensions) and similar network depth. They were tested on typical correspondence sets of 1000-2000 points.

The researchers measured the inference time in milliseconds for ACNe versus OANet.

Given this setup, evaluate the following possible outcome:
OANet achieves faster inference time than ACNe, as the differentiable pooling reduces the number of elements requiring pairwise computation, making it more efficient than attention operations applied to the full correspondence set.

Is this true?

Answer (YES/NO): NO